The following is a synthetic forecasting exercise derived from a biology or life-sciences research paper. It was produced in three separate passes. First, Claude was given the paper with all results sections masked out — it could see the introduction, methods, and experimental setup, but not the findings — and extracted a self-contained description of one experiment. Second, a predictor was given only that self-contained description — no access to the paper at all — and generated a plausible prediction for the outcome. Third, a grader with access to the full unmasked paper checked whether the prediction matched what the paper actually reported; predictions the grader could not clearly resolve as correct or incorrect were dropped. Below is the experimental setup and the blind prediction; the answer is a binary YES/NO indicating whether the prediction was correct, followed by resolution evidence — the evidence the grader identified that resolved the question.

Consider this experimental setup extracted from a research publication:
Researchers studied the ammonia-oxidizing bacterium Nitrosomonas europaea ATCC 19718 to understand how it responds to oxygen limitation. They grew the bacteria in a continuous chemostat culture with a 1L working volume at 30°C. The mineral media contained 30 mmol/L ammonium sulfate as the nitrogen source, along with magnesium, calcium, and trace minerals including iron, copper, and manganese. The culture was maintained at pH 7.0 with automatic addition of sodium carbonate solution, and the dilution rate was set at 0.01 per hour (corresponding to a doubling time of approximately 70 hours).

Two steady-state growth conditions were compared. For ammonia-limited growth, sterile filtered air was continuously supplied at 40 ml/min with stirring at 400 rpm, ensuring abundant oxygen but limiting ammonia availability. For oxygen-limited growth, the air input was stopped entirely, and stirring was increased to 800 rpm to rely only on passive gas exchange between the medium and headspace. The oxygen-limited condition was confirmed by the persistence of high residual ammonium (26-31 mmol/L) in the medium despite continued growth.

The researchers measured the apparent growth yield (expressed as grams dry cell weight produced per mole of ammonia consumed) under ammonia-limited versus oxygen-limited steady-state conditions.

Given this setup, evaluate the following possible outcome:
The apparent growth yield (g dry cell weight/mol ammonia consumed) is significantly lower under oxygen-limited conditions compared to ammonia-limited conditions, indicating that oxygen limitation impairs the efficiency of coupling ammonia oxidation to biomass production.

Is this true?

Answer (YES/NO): YES